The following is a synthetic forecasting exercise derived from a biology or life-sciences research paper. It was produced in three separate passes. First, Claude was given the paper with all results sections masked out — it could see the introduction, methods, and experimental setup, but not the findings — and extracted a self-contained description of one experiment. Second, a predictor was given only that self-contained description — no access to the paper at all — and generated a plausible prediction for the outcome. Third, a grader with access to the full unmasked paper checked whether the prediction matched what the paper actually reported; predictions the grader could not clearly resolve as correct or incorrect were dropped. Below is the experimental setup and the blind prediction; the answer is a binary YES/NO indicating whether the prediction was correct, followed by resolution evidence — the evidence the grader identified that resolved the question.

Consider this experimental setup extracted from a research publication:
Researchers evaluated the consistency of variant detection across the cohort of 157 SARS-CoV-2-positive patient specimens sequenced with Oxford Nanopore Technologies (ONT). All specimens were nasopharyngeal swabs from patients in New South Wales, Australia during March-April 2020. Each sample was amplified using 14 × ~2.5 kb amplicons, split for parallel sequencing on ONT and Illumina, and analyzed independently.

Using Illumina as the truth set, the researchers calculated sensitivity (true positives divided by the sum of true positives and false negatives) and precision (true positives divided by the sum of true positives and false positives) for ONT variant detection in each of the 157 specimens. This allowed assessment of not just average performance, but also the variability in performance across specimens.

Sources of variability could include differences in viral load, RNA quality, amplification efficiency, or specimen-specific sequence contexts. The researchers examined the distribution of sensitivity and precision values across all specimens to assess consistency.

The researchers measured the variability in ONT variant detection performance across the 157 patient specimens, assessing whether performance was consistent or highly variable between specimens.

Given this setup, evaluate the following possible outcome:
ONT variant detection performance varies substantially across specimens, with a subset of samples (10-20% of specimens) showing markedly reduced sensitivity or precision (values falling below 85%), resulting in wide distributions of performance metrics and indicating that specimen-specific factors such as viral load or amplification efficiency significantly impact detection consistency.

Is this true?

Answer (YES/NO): NO